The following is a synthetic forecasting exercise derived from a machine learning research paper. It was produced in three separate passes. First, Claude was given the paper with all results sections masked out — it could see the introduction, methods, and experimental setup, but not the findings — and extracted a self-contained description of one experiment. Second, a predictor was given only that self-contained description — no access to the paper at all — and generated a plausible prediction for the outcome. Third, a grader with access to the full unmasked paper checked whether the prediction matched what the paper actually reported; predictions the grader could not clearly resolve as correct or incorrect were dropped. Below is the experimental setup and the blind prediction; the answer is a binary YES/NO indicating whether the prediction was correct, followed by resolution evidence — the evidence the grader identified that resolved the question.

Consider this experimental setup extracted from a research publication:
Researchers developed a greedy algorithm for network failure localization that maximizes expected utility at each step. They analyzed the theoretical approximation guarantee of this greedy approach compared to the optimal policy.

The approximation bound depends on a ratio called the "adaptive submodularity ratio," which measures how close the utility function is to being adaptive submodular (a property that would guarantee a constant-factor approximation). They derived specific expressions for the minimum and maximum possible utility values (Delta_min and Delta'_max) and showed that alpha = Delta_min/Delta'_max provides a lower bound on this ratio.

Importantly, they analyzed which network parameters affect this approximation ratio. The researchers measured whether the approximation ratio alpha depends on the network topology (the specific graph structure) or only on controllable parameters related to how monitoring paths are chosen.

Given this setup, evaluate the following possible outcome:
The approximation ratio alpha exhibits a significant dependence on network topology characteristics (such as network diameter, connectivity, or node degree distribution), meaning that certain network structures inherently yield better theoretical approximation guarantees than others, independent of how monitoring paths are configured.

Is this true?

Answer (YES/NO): NO